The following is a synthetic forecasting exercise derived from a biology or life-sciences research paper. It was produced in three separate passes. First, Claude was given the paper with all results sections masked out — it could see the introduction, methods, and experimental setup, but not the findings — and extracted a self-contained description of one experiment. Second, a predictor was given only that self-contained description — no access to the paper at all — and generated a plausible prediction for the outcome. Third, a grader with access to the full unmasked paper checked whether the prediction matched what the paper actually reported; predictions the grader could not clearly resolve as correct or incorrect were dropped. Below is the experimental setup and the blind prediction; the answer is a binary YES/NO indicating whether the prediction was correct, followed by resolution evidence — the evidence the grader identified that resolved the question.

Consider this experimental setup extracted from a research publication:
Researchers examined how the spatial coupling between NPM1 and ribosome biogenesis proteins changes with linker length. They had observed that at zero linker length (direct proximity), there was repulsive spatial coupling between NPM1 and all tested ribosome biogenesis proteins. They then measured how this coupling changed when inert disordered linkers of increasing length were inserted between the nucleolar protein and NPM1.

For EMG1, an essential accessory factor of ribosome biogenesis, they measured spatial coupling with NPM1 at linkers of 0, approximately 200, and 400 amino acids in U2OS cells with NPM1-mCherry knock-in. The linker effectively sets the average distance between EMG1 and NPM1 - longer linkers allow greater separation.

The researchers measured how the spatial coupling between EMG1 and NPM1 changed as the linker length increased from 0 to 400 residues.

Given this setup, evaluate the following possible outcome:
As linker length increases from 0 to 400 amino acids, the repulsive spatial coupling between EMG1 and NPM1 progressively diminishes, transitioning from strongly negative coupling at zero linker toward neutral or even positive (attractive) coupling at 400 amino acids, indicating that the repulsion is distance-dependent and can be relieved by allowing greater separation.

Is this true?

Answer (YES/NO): YES